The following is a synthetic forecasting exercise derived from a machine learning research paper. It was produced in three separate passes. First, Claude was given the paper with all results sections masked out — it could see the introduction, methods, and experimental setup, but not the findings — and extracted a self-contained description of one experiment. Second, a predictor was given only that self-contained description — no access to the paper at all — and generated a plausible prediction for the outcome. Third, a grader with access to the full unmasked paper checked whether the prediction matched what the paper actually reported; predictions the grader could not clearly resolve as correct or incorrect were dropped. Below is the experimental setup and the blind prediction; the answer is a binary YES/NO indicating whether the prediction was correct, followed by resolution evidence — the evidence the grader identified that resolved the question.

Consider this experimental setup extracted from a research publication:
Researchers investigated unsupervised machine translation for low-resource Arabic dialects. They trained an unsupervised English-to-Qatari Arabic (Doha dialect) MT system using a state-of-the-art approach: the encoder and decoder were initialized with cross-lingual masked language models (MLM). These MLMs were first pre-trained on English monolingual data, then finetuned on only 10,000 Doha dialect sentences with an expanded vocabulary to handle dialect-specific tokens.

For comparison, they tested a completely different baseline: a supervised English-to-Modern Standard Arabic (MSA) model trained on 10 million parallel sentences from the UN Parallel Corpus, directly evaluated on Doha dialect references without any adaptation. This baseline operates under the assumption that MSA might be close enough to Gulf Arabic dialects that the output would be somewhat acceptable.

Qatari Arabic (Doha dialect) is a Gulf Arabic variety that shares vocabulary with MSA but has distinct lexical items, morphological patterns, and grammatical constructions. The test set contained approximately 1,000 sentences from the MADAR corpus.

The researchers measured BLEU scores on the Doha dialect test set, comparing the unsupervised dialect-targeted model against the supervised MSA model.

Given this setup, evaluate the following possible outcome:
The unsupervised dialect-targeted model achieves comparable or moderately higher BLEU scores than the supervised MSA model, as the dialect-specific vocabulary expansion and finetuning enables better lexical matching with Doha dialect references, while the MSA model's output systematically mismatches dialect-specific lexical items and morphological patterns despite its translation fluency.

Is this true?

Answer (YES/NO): NO